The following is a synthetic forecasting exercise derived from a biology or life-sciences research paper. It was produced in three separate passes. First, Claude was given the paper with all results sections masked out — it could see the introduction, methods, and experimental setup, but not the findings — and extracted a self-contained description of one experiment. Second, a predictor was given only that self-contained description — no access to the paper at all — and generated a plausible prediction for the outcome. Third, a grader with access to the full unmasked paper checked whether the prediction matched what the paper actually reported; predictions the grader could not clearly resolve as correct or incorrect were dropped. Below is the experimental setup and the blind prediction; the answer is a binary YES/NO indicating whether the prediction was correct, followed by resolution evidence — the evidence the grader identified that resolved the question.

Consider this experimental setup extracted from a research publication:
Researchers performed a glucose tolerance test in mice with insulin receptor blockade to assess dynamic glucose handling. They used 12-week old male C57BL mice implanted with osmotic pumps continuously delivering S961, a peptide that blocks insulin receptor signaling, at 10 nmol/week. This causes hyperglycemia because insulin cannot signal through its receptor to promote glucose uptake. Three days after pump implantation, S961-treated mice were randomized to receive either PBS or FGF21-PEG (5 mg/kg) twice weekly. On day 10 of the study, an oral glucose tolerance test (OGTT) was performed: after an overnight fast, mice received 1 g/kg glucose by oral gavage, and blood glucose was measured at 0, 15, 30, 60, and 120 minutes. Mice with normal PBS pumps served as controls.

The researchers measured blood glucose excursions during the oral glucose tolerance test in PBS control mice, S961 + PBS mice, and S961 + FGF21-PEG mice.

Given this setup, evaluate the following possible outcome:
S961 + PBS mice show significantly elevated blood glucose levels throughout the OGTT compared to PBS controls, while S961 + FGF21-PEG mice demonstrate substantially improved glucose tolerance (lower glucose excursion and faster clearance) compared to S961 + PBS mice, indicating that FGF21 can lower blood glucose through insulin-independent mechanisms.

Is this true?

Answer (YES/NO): YES